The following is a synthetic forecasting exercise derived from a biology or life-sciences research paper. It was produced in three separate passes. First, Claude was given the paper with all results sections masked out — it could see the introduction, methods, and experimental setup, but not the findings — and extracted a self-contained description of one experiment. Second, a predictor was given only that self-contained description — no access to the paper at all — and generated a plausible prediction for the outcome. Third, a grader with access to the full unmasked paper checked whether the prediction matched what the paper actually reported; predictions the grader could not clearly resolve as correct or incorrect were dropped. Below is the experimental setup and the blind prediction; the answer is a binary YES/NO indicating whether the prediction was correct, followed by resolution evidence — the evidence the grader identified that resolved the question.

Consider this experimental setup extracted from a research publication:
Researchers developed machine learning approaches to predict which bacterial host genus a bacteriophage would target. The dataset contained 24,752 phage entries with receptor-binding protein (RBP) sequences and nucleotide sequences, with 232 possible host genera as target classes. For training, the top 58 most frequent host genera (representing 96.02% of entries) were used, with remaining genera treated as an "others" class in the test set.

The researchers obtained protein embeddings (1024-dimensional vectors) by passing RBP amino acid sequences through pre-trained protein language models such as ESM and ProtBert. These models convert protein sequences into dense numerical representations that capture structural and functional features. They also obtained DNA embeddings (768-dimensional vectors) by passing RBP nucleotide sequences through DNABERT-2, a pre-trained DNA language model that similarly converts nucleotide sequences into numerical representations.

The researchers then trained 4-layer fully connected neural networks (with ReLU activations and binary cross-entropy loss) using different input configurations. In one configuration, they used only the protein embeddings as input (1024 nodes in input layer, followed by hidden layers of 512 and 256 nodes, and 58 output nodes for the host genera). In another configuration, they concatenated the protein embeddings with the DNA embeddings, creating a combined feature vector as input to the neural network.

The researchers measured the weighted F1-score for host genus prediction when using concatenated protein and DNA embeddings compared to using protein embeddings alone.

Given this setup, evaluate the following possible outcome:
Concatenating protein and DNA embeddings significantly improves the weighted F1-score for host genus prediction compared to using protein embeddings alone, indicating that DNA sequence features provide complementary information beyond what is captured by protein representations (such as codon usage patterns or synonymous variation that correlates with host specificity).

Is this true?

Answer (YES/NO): NO